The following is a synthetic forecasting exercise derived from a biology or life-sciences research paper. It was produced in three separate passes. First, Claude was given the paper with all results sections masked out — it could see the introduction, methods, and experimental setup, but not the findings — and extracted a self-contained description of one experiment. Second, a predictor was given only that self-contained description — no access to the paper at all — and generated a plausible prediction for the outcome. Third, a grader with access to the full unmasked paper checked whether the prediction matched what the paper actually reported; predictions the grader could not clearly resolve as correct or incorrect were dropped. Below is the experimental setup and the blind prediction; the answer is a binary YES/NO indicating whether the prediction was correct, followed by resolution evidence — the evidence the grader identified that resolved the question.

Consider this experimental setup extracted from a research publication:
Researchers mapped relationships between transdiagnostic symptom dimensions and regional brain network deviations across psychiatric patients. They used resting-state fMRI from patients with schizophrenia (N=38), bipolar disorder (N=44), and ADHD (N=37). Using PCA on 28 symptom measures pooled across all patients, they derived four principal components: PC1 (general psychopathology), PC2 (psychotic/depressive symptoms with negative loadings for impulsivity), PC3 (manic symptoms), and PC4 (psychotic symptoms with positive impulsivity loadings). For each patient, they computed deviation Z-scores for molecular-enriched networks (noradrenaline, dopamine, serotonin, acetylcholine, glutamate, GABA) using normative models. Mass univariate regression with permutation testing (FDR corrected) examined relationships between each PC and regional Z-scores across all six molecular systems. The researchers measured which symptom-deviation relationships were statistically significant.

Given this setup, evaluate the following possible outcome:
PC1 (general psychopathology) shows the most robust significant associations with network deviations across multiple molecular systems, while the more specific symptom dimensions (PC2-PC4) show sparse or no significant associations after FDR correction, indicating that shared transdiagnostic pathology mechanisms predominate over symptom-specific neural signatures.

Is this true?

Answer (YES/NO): NO